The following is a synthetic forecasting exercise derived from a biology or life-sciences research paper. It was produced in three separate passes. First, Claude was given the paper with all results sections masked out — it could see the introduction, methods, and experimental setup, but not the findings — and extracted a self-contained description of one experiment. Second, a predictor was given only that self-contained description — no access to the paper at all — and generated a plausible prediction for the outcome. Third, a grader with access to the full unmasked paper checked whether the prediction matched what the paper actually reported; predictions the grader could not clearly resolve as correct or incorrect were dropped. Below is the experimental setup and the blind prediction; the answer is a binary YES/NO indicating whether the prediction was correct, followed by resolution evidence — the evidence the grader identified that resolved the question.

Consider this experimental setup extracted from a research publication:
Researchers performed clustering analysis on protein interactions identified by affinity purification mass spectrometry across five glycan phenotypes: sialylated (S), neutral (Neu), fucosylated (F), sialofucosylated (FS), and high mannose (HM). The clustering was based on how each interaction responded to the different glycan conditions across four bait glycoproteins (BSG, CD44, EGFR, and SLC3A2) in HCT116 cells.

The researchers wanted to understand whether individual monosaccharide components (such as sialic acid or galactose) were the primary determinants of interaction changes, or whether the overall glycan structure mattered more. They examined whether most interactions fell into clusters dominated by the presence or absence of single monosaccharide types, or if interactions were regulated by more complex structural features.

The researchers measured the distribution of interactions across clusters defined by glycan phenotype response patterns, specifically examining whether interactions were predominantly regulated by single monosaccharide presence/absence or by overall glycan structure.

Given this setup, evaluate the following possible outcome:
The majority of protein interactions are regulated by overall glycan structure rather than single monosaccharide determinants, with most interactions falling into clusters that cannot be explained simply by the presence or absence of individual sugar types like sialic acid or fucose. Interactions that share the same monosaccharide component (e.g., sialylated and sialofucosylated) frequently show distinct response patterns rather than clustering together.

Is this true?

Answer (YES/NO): YES